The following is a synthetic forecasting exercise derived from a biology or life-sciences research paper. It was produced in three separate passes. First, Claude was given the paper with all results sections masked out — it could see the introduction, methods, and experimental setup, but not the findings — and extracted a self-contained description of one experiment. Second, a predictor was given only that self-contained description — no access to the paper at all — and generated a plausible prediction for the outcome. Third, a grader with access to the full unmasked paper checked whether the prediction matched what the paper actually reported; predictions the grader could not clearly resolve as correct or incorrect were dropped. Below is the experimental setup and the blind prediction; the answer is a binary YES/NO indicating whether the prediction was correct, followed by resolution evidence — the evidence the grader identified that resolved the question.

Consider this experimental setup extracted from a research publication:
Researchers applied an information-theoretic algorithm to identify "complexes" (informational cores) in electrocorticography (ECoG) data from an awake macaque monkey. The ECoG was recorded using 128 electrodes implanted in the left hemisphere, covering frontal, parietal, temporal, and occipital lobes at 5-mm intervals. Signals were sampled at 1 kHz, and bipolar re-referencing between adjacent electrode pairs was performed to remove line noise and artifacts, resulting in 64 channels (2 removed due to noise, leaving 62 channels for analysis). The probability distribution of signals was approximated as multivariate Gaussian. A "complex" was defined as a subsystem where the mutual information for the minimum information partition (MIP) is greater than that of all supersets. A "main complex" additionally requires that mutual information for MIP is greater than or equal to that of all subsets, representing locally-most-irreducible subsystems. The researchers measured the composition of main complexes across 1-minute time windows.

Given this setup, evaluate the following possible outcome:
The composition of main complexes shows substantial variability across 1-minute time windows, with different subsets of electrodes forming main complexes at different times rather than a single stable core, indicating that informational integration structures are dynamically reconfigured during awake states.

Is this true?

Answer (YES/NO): NO